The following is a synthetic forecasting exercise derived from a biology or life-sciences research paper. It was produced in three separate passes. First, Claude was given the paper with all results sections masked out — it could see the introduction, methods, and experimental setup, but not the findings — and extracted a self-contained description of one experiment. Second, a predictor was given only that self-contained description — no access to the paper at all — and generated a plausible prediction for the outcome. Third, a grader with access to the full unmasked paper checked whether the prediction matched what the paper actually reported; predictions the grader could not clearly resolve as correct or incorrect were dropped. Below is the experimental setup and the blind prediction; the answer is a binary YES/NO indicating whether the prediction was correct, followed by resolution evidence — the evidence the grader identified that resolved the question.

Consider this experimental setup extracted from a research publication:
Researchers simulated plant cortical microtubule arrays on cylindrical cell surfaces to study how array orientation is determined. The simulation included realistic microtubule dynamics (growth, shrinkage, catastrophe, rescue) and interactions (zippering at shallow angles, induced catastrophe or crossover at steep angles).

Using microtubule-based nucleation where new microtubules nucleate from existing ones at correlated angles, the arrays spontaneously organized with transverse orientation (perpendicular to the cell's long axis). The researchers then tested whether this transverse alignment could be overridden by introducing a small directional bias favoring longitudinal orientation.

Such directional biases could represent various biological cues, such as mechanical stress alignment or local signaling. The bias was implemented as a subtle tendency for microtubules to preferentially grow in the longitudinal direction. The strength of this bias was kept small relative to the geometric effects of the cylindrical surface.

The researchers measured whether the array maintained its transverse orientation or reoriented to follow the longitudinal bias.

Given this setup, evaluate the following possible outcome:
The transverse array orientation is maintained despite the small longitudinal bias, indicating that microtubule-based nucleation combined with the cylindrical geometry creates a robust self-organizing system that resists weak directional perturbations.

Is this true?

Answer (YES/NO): YES